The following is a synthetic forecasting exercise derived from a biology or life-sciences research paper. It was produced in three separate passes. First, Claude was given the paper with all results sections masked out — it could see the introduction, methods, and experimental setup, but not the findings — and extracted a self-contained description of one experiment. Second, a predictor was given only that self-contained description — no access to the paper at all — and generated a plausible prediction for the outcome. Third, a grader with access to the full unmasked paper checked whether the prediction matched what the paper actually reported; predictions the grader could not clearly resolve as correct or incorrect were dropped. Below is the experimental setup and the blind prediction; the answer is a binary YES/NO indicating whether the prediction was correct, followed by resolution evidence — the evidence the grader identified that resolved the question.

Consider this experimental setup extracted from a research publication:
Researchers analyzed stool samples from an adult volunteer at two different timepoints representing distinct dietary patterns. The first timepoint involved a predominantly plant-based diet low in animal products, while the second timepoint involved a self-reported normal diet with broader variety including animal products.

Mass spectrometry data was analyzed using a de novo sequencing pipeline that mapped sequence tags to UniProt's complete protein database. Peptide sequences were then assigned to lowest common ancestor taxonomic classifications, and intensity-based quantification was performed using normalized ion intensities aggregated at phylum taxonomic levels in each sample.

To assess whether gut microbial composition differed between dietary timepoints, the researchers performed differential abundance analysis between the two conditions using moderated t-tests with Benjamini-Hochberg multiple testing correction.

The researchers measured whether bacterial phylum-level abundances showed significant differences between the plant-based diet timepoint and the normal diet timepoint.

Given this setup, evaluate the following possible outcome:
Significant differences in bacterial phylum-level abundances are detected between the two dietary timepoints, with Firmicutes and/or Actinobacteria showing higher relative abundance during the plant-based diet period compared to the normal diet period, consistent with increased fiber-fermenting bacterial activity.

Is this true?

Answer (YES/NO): NO